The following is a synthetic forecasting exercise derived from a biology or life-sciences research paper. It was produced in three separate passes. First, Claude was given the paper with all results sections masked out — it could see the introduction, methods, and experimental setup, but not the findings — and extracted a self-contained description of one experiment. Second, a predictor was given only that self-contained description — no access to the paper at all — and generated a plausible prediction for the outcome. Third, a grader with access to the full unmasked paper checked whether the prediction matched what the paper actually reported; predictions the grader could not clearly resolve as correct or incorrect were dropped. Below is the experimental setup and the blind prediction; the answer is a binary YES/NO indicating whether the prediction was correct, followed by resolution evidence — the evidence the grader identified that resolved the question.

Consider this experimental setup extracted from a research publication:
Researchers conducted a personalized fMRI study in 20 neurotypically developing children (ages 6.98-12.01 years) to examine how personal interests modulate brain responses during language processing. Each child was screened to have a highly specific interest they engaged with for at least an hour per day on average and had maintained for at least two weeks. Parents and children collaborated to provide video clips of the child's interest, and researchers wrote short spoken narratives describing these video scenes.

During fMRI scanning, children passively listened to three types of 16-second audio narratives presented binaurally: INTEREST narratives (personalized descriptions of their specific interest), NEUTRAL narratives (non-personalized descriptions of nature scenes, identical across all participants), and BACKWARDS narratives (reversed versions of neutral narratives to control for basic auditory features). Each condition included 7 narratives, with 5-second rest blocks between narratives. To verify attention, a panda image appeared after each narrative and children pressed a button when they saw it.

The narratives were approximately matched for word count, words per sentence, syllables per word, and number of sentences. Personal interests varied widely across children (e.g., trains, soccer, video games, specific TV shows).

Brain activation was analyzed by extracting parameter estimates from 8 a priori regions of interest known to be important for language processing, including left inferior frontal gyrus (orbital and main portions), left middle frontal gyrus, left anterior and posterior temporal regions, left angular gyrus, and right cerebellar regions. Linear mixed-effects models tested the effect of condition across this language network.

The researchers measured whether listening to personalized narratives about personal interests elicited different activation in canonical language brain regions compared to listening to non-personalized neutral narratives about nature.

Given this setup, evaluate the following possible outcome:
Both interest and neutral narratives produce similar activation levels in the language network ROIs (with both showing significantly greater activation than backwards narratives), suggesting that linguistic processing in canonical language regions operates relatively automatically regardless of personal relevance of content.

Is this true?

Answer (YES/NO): NO